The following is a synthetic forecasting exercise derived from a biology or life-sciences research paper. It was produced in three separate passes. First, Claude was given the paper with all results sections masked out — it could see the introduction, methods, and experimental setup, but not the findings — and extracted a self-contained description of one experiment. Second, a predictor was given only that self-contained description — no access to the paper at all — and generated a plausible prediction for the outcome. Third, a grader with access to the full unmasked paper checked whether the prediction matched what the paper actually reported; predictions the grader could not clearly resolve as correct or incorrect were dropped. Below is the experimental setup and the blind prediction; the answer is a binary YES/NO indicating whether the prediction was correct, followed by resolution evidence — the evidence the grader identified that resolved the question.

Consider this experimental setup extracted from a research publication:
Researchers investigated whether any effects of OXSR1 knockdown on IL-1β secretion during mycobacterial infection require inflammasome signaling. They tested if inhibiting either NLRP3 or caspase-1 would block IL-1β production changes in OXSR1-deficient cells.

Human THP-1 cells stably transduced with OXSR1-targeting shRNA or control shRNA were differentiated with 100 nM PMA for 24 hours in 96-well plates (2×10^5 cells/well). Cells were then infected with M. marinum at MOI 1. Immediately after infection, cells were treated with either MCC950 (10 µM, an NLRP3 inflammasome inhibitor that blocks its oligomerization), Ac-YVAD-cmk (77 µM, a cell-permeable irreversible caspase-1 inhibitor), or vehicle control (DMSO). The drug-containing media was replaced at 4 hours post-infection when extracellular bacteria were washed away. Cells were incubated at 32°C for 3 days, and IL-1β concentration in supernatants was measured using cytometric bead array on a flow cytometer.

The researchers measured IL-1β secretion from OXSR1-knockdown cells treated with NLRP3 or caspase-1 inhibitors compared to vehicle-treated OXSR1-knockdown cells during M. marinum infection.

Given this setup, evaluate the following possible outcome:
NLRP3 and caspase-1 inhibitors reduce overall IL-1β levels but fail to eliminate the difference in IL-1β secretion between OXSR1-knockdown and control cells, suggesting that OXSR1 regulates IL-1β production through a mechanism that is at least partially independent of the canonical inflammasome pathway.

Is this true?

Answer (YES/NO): NO